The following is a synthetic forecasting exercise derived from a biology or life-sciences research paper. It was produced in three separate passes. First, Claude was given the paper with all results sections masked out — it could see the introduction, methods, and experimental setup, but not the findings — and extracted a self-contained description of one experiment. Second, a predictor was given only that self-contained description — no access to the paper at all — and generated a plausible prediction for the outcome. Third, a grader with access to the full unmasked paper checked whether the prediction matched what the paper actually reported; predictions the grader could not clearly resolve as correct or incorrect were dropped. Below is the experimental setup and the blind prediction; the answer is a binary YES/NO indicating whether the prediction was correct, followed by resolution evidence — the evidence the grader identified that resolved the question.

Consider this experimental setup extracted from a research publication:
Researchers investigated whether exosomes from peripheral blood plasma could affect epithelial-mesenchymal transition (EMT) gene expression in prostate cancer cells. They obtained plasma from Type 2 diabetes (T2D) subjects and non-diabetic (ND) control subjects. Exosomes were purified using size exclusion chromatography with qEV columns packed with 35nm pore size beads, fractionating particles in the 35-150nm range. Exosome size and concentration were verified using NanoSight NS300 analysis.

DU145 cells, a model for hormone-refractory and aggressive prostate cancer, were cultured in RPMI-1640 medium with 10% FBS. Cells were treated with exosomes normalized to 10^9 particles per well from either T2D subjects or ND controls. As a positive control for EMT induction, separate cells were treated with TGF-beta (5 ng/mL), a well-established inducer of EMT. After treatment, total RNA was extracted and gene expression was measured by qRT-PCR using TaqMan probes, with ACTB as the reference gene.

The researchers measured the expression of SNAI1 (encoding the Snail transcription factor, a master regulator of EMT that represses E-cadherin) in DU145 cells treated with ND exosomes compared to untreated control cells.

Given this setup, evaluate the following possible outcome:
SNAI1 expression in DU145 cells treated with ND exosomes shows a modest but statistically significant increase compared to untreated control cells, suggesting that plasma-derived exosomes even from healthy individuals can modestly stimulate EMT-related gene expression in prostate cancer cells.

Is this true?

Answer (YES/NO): NO